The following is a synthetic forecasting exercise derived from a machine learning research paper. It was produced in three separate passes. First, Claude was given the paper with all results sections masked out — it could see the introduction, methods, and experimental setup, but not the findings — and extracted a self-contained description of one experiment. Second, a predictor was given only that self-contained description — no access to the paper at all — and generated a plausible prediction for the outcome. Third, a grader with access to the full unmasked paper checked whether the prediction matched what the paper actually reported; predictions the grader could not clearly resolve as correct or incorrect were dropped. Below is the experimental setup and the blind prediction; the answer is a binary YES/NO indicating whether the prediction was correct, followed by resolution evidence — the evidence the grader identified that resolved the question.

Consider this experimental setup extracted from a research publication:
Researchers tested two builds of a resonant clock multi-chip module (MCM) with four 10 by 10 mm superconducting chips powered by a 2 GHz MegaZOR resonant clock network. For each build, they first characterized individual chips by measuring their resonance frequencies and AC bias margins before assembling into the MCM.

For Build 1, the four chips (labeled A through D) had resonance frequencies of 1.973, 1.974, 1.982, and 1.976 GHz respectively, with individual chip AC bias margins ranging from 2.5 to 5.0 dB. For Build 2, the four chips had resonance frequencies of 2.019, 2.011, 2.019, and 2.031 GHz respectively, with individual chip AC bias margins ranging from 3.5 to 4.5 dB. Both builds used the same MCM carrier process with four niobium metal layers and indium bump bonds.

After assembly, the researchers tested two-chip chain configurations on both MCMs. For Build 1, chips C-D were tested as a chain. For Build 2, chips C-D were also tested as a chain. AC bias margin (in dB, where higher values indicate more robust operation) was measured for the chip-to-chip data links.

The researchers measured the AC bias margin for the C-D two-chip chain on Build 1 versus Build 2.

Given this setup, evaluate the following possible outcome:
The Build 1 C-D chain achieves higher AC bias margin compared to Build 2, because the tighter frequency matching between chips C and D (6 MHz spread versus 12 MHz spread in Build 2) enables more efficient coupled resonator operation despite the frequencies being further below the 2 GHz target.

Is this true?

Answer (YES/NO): NO